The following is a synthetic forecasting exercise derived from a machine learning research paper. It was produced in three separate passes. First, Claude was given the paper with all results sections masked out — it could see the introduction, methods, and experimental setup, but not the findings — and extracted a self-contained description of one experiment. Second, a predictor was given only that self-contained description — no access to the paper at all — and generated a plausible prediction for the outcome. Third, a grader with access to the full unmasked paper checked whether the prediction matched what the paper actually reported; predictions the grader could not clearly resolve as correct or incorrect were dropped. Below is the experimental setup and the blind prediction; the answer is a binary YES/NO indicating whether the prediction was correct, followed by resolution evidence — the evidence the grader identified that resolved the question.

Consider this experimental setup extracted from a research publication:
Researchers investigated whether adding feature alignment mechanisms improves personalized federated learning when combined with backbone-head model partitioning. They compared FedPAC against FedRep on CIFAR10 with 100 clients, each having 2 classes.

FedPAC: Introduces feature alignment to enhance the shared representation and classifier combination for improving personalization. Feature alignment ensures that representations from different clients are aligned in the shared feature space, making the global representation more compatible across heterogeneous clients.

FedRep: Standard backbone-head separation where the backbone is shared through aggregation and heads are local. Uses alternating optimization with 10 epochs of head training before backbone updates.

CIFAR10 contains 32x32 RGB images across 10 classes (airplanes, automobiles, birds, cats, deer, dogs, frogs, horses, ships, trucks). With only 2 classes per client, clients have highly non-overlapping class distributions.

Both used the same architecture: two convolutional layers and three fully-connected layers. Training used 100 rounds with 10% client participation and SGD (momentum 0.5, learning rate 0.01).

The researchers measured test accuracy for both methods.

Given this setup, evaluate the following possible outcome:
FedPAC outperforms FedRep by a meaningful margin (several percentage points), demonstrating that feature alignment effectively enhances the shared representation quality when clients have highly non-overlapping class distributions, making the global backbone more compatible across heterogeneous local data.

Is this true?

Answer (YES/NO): NO